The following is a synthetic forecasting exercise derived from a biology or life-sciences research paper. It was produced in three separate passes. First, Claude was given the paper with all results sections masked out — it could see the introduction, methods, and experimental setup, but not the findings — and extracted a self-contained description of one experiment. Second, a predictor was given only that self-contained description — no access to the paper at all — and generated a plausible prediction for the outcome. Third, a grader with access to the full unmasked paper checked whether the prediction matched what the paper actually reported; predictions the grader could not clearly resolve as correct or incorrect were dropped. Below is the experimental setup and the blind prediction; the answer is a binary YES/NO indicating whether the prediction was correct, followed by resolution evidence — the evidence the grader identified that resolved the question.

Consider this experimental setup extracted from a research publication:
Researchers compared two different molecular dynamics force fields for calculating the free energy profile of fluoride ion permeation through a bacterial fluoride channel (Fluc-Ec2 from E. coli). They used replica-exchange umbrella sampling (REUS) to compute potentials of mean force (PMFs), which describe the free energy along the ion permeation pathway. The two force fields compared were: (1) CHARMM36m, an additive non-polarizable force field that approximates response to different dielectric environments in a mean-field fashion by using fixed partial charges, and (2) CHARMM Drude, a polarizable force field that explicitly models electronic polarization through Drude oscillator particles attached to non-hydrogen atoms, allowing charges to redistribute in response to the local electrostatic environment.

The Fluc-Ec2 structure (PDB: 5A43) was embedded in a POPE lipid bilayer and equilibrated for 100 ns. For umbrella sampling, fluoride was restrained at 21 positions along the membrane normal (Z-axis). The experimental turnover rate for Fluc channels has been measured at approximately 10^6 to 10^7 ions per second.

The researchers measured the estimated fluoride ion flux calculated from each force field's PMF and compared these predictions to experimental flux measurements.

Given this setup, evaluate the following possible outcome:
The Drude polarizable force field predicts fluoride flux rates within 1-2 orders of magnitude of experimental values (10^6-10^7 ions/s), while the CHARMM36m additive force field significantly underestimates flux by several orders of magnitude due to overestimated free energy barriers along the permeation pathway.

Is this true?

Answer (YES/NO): YES